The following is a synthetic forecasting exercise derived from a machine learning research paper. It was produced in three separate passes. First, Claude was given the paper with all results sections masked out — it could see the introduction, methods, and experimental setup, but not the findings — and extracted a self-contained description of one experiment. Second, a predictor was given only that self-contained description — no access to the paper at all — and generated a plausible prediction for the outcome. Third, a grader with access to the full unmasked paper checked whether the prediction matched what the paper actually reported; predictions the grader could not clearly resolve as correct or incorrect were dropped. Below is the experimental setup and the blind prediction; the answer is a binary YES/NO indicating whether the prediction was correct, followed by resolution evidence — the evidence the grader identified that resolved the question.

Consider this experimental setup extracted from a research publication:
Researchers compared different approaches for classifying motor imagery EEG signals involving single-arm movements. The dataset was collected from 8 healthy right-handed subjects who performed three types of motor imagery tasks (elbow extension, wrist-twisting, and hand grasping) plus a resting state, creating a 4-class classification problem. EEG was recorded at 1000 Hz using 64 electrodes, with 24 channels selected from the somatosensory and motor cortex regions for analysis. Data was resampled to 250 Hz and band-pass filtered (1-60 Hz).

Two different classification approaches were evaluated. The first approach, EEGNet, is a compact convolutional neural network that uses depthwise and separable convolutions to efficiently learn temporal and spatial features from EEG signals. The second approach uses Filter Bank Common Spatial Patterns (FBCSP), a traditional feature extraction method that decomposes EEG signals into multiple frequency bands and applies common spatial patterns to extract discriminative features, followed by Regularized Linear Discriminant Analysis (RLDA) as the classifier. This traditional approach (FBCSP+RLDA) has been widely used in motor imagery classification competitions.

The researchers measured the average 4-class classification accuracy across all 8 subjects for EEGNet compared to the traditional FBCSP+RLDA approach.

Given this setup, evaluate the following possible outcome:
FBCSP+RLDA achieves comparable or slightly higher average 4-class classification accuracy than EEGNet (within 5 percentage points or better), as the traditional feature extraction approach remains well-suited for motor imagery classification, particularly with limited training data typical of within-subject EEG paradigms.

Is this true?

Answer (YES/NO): YES